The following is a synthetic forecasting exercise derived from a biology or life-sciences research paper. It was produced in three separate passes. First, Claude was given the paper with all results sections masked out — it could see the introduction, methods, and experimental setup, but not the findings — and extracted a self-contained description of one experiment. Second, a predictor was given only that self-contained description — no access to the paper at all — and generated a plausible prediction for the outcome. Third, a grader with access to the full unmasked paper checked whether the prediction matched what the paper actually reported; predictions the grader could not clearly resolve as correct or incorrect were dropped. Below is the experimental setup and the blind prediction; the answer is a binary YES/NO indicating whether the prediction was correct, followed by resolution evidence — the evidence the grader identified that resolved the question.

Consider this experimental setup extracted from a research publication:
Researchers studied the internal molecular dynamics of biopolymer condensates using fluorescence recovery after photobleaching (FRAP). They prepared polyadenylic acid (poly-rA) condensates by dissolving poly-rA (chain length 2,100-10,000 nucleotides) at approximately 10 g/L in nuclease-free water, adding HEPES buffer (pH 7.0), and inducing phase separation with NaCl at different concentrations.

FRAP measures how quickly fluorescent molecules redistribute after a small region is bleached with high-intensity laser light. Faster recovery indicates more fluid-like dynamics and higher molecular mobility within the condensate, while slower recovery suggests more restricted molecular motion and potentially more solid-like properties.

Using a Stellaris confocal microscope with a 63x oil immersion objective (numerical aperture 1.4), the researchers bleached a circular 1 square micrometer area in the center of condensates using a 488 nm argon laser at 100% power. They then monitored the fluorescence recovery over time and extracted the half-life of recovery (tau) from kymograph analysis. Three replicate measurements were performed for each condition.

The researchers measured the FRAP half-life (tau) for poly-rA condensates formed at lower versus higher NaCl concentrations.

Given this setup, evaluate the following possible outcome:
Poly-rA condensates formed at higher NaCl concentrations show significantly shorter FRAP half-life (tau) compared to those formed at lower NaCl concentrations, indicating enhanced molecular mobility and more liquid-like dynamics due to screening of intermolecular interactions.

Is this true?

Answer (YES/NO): NO